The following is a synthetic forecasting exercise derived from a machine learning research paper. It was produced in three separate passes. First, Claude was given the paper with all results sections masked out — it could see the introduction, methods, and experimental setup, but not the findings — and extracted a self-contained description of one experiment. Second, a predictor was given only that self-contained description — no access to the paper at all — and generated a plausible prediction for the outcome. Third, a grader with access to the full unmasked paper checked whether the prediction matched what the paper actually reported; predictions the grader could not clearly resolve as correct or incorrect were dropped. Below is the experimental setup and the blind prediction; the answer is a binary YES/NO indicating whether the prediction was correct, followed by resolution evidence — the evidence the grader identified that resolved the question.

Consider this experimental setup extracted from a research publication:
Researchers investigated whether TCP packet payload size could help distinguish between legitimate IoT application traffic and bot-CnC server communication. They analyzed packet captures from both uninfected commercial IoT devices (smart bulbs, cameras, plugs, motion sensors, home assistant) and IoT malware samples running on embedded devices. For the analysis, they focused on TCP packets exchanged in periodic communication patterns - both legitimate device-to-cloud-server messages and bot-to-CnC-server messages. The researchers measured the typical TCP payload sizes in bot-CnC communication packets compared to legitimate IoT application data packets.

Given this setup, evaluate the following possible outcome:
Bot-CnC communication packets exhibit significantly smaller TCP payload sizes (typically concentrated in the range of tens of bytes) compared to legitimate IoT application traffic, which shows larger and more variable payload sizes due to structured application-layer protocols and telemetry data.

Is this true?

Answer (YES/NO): NO